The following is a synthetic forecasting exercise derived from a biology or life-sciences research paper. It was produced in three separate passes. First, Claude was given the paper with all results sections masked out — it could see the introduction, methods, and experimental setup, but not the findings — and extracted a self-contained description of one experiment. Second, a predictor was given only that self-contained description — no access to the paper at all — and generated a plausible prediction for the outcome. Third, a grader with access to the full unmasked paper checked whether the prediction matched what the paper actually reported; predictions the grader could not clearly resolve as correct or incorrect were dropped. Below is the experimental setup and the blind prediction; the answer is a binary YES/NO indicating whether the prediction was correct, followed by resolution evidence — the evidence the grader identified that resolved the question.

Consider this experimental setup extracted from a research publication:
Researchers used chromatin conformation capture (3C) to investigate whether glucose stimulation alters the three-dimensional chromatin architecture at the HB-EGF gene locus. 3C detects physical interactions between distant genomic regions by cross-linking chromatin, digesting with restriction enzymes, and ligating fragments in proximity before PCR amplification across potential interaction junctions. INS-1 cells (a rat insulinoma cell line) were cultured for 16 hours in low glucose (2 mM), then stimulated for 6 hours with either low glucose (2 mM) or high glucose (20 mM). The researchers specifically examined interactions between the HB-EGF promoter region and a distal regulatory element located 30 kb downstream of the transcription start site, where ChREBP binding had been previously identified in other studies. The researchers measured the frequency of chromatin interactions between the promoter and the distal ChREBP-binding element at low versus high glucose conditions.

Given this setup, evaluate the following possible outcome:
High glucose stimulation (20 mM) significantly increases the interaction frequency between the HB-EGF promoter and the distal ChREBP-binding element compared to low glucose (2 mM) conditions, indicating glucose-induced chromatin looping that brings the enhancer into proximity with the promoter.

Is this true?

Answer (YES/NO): YES